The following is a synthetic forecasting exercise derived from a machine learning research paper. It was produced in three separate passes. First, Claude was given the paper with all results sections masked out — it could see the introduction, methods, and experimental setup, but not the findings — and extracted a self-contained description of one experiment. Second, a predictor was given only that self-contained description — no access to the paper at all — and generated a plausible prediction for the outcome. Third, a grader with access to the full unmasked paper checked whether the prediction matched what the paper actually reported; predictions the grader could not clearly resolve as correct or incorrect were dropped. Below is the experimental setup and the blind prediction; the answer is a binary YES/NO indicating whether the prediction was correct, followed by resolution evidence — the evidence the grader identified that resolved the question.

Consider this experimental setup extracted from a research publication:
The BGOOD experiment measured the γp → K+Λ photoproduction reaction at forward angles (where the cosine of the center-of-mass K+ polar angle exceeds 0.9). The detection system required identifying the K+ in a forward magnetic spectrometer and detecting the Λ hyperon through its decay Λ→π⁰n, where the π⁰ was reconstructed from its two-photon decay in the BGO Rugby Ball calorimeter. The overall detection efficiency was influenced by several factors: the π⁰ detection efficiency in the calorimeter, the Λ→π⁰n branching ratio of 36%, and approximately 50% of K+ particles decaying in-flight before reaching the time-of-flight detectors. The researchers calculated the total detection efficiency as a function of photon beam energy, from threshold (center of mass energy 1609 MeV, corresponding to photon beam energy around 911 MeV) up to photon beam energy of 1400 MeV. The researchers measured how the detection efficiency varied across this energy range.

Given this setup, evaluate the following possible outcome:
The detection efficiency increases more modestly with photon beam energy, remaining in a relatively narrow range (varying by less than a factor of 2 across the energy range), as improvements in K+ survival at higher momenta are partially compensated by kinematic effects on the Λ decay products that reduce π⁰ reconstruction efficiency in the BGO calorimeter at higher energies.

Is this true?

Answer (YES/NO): NO